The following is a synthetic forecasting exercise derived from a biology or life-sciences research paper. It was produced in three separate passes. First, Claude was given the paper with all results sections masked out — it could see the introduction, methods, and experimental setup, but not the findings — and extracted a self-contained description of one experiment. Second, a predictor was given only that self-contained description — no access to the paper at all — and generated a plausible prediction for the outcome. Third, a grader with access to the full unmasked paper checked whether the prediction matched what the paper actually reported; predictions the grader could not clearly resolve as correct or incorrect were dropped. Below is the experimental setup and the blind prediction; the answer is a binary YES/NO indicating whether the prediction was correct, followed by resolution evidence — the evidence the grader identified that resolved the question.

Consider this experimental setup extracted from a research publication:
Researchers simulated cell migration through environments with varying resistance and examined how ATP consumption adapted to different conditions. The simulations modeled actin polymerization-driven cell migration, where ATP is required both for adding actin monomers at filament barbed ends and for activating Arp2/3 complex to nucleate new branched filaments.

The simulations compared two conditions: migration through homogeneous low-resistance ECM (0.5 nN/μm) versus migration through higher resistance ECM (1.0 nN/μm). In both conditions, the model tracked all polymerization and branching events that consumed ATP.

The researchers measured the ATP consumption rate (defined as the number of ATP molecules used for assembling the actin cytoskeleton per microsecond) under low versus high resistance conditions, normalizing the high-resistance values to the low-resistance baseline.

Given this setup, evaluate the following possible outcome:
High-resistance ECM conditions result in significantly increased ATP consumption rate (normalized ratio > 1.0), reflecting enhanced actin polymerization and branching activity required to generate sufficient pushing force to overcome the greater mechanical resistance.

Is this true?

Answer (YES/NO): YES